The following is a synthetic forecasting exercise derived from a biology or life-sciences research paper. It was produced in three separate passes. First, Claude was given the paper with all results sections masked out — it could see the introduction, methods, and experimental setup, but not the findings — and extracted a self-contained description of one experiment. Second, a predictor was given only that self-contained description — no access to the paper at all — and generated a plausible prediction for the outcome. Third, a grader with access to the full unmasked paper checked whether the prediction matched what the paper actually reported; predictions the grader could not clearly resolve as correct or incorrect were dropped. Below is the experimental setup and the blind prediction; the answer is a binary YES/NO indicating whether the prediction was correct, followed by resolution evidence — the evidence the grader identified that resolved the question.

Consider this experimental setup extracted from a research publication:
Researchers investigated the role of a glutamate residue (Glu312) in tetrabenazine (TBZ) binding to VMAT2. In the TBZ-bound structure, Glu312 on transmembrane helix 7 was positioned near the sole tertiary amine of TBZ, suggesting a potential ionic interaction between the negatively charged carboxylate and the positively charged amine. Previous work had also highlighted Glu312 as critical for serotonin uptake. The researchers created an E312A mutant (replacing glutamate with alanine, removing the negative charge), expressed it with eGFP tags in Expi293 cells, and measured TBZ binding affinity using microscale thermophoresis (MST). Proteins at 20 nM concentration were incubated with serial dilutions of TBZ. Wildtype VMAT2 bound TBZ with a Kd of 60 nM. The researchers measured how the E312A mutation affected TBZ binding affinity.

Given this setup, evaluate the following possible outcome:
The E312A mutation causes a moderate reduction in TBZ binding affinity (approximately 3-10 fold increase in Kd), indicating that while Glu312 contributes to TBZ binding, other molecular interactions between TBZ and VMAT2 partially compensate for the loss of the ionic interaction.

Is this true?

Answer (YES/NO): YES